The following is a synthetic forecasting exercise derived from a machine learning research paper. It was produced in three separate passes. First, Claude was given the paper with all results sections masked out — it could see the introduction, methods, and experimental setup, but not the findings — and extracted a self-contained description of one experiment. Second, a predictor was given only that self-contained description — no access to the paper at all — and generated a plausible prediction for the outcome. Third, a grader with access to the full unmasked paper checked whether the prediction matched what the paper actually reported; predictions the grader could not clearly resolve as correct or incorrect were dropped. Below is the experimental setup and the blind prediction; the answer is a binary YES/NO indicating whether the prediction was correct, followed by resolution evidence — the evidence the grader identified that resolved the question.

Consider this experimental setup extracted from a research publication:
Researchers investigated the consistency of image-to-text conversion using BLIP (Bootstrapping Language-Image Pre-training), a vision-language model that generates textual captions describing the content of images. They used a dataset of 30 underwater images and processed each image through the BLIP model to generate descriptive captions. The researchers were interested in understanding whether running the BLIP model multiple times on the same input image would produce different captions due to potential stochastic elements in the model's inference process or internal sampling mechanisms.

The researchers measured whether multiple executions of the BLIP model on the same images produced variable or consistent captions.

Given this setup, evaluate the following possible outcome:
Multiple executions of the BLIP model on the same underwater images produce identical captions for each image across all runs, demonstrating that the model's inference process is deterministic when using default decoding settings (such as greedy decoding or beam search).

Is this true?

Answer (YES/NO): NO